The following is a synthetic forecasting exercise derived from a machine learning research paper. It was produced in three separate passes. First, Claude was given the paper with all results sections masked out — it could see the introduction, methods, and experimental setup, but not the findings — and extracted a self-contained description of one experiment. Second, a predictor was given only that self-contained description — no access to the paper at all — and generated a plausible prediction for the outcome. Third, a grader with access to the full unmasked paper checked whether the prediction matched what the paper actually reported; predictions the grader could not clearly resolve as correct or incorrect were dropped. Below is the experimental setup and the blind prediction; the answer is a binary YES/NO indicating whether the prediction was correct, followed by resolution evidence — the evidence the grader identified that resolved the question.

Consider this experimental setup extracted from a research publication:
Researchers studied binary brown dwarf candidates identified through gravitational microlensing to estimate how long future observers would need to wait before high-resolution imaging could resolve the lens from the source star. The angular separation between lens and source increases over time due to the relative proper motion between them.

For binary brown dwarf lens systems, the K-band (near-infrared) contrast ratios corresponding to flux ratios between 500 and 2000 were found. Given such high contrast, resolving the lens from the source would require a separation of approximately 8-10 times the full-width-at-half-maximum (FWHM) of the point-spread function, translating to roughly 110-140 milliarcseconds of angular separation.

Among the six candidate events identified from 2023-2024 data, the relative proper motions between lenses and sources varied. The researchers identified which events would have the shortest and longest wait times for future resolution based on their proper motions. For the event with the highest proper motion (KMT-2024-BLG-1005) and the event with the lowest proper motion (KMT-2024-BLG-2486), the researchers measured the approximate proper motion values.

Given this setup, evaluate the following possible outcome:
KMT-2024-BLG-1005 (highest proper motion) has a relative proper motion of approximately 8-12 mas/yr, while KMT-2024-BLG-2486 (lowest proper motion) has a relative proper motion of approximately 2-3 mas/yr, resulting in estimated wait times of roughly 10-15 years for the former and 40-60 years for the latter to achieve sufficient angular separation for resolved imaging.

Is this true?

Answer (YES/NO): NO